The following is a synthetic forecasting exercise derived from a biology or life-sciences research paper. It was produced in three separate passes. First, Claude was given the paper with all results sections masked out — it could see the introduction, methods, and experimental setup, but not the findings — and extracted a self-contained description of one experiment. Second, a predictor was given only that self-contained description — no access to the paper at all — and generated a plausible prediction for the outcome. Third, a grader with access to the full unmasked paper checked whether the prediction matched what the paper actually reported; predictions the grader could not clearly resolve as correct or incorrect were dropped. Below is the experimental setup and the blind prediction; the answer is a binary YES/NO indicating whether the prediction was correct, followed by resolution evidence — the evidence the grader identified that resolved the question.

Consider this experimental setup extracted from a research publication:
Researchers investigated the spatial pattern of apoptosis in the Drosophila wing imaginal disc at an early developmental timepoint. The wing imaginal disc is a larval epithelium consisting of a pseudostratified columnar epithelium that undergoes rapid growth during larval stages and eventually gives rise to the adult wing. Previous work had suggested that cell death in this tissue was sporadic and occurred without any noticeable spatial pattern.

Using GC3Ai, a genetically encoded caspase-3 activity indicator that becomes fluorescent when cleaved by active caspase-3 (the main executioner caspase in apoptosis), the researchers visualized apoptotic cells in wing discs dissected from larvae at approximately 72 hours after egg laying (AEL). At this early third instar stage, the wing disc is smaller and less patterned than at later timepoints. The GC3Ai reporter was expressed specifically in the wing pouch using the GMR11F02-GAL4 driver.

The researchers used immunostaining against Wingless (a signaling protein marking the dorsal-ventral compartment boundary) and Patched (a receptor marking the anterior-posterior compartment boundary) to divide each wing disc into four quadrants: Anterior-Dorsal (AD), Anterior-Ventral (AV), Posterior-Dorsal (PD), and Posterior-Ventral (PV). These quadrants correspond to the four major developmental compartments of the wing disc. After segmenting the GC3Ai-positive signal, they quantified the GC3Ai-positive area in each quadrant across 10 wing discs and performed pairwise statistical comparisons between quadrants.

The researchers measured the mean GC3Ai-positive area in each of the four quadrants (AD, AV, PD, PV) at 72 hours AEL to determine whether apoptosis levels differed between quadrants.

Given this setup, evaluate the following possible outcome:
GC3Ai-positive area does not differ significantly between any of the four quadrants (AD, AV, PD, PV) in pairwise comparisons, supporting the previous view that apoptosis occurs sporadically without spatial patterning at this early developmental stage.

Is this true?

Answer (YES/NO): NO